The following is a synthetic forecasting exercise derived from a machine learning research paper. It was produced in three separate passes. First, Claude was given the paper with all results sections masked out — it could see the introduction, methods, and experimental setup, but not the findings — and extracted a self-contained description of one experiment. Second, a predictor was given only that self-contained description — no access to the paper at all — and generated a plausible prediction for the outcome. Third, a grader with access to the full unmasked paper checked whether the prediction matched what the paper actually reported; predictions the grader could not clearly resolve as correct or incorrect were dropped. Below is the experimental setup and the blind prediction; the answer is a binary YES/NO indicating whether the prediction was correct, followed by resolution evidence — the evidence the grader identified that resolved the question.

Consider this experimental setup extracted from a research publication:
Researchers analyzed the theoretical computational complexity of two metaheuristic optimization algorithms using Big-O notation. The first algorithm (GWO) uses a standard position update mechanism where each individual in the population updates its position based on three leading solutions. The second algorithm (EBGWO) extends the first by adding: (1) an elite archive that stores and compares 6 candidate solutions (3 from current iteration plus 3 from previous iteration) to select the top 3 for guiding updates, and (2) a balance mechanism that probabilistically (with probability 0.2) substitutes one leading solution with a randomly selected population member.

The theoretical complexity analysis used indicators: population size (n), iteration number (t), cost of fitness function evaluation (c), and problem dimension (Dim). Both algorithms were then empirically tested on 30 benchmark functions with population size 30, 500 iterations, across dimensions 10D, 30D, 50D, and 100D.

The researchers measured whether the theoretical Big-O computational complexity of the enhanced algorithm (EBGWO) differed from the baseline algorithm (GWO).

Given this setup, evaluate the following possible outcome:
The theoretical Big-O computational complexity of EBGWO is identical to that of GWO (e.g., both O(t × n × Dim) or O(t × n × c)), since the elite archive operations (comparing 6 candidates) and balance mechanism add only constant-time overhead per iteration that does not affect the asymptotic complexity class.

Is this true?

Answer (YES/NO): YES